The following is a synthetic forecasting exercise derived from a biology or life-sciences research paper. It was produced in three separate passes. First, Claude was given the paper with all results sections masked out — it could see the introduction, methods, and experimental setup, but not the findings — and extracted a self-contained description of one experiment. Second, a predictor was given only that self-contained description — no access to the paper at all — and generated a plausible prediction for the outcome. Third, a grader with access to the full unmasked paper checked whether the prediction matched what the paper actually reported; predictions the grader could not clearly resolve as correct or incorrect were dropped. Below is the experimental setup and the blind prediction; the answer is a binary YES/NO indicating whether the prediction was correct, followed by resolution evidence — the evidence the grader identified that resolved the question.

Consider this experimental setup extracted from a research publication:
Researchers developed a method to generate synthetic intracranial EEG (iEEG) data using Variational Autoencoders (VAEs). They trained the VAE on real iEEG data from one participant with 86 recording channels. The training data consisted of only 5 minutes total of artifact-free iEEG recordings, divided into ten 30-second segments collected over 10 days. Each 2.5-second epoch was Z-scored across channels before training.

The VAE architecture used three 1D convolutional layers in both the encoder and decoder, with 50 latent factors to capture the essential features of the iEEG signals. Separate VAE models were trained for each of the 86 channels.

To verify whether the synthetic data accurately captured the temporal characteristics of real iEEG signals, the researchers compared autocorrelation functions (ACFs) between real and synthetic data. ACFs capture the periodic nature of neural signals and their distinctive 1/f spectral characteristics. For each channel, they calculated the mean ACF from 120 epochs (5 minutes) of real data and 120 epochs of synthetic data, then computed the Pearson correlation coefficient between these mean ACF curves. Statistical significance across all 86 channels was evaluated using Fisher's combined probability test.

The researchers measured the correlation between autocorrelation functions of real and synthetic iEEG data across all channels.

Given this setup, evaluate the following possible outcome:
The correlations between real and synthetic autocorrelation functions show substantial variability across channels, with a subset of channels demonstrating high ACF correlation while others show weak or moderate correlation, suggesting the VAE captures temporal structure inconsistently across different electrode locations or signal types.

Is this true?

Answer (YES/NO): NO